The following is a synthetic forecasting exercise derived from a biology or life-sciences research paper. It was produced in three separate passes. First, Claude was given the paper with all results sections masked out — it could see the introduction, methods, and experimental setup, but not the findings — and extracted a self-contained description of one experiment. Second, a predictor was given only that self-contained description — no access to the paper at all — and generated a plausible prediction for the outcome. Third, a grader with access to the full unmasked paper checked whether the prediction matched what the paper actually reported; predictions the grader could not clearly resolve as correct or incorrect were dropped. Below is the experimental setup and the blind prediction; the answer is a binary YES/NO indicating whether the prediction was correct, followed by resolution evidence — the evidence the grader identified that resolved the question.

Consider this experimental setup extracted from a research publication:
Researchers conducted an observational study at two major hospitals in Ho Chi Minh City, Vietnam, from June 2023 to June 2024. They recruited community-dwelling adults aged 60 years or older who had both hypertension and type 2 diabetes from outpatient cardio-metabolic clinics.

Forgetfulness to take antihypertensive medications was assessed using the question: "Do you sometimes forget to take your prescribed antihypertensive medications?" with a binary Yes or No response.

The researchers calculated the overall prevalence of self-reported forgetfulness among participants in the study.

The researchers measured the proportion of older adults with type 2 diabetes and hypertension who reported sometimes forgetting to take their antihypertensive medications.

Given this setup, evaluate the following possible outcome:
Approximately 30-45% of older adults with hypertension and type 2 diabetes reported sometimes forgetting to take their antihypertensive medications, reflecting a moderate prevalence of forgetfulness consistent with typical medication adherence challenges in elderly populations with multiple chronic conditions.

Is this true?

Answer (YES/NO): NO